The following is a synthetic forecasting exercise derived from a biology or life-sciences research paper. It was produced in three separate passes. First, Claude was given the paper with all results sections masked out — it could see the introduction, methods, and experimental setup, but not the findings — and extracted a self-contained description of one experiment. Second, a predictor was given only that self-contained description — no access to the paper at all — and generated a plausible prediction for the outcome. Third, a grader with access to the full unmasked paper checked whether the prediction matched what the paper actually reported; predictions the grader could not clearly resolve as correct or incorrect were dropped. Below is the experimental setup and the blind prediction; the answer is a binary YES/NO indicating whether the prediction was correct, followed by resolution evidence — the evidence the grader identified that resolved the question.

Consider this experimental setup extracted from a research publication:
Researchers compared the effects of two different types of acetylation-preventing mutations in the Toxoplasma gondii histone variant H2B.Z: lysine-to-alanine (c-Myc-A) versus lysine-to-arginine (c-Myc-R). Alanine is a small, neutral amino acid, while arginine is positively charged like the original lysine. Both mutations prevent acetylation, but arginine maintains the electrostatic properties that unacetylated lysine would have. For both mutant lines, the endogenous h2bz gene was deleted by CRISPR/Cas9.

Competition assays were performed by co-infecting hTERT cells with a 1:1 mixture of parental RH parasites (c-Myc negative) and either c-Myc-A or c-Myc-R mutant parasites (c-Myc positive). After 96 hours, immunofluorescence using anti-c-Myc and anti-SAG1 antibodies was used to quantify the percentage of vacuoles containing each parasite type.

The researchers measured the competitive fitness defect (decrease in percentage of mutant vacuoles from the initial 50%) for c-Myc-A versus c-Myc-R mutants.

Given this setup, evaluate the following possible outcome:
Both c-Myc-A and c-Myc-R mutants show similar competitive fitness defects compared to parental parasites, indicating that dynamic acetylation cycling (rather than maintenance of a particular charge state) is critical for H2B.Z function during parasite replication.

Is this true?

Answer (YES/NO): NO